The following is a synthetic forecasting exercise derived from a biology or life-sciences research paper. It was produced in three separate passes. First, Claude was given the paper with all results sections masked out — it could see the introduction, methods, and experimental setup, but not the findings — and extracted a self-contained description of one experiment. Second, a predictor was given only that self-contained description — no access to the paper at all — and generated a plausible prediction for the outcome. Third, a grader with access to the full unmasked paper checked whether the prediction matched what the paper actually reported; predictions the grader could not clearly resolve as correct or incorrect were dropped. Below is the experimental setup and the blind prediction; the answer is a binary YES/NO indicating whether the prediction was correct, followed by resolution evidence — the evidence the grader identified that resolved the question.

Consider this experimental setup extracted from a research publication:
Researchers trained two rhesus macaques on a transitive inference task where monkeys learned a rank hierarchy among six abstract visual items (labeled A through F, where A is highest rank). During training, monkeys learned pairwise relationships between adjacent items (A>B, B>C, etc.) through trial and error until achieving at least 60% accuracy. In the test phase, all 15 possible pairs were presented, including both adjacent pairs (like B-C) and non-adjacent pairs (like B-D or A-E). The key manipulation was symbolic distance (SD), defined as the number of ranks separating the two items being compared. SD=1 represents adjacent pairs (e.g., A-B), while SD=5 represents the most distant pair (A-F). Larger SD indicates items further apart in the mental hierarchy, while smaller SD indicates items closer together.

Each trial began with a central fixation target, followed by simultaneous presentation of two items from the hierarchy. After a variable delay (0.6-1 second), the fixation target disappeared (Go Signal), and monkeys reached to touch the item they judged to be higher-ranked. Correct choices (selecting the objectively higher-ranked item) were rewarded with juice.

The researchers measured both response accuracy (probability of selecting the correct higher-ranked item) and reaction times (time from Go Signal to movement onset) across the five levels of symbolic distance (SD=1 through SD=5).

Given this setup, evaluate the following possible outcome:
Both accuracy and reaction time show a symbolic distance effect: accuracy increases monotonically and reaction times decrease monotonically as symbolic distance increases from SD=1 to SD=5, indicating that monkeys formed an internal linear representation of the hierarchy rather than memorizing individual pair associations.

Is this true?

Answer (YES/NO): YES